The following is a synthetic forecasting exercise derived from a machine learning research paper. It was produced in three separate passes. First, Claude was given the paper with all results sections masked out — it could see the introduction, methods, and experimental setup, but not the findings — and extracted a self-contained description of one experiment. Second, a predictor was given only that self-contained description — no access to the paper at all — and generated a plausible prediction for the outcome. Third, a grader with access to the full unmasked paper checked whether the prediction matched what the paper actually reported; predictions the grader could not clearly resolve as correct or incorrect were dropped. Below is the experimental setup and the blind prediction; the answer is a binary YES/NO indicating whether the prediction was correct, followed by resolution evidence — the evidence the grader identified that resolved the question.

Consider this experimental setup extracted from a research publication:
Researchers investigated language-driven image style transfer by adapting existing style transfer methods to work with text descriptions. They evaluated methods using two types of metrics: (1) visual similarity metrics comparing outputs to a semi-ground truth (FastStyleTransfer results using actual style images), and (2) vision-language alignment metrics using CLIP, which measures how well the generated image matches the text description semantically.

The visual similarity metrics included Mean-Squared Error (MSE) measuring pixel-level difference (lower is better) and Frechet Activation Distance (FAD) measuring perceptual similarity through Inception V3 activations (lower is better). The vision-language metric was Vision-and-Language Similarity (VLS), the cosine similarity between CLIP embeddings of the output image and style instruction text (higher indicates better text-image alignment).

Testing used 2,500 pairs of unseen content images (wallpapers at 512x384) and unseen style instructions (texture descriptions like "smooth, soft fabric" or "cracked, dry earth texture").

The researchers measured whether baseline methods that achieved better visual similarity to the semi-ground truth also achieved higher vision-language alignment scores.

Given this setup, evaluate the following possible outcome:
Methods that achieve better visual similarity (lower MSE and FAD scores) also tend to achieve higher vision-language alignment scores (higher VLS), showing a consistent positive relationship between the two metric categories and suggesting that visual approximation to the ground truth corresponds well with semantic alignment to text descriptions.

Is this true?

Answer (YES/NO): YES